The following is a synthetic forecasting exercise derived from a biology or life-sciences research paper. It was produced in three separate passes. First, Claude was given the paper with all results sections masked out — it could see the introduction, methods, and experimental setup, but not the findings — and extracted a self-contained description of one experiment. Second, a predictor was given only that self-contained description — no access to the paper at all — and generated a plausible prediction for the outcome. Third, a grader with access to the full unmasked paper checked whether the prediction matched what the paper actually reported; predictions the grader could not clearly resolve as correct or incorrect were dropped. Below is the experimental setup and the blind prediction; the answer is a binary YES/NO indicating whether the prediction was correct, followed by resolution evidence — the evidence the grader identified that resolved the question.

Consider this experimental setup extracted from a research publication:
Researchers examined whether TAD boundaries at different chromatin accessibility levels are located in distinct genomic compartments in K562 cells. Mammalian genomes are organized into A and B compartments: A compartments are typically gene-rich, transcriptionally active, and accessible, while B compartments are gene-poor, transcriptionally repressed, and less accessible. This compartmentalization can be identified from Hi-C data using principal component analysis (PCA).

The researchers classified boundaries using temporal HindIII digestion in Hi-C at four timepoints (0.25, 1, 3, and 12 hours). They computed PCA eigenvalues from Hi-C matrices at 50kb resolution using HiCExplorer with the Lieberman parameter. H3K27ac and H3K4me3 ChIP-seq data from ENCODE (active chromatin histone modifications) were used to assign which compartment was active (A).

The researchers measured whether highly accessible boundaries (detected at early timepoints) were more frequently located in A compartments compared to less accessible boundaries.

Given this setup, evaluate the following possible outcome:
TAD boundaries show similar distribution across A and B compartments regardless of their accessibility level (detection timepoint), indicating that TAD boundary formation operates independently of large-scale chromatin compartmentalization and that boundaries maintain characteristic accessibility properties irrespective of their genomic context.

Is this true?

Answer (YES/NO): YES